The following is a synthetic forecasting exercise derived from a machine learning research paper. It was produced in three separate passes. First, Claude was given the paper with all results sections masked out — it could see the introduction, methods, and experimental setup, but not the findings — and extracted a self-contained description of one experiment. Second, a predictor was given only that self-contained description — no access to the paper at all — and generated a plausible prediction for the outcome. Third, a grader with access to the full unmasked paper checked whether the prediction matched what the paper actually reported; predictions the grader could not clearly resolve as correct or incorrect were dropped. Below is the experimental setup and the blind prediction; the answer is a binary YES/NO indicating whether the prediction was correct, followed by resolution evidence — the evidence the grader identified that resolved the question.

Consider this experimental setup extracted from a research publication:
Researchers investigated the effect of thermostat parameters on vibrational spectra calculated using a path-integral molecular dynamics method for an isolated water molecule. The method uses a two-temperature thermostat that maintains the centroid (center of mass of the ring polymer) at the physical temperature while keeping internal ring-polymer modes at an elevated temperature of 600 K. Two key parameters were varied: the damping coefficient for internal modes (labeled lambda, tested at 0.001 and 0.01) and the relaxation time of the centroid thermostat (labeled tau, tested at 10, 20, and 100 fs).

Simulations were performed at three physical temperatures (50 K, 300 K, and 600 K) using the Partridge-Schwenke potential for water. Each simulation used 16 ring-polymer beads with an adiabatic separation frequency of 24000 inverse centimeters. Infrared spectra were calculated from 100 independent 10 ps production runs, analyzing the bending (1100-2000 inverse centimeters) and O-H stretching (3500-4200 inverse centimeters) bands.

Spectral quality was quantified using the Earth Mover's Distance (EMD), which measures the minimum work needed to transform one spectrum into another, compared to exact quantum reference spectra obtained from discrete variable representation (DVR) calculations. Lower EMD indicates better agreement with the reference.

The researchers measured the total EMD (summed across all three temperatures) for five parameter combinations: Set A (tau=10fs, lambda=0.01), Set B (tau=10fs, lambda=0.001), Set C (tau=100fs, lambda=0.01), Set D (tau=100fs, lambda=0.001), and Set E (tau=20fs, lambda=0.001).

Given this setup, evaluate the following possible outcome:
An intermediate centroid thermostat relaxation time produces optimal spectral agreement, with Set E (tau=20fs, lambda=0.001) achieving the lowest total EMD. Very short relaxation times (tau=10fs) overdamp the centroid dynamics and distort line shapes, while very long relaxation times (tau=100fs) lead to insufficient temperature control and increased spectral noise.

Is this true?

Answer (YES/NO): NO